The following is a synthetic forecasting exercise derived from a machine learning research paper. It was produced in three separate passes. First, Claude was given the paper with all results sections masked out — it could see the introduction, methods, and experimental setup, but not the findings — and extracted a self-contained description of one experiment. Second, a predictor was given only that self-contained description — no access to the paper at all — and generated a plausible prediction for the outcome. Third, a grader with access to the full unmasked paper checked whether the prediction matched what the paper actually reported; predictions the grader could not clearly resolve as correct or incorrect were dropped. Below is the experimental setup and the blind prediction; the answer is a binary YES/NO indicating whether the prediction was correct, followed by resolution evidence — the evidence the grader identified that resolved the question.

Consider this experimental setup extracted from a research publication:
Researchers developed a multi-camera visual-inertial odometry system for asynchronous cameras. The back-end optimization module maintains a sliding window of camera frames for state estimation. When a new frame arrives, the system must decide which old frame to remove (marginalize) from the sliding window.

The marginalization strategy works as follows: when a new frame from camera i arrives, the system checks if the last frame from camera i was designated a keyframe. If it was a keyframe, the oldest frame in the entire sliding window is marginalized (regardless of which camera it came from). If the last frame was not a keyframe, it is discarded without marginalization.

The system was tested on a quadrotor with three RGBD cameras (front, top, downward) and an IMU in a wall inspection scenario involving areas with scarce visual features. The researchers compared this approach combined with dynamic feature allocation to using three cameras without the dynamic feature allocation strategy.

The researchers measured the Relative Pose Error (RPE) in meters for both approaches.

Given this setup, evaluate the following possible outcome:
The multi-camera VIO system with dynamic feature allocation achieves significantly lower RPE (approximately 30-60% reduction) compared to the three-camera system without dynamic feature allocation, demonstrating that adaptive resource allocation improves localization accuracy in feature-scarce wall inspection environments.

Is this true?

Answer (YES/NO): NO